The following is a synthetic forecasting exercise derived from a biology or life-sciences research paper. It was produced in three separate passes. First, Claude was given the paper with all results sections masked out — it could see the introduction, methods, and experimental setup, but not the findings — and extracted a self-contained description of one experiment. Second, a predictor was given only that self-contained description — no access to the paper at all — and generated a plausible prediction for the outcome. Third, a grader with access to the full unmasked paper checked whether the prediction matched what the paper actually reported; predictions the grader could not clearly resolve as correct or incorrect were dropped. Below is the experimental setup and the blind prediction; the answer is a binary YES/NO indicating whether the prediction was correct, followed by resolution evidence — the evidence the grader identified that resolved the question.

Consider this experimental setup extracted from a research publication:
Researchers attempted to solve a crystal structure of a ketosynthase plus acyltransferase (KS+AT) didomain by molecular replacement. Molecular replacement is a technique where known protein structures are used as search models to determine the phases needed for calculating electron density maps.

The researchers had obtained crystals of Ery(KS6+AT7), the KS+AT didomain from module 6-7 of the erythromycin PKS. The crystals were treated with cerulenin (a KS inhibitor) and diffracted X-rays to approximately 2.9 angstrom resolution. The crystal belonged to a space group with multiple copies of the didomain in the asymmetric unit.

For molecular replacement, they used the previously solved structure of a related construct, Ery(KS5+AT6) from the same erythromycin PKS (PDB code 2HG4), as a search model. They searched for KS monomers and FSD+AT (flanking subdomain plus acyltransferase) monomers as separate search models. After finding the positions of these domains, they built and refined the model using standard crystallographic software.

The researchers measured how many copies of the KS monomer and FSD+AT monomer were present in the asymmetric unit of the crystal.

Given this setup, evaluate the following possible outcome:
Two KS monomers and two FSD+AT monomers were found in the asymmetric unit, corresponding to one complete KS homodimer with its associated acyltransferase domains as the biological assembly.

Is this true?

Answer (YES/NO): NO